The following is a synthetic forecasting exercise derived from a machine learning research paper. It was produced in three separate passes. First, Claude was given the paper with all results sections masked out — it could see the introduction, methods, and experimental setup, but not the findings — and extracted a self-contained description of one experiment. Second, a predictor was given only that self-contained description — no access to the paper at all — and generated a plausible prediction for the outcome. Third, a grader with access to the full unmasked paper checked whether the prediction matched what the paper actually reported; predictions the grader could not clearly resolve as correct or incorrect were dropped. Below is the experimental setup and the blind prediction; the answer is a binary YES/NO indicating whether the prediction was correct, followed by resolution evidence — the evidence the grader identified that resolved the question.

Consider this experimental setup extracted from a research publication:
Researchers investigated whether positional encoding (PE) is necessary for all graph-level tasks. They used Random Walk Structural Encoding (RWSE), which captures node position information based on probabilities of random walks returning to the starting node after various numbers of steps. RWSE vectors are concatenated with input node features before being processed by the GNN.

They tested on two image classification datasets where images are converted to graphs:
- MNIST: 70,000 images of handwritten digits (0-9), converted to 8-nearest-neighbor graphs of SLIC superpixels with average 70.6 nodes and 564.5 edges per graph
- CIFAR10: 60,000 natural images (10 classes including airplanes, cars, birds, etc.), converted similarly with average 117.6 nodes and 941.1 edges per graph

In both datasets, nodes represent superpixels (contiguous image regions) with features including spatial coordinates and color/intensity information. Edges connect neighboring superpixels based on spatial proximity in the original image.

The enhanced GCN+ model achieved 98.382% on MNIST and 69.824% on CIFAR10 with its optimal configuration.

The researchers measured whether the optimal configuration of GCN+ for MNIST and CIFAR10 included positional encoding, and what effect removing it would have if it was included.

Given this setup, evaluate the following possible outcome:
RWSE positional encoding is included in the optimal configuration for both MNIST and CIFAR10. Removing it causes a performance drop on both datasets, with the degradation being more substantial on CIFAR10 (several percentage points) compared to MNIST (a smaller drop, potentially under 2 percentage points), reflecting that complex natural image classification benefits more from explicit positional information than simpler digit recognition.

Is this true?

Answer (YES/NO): NO